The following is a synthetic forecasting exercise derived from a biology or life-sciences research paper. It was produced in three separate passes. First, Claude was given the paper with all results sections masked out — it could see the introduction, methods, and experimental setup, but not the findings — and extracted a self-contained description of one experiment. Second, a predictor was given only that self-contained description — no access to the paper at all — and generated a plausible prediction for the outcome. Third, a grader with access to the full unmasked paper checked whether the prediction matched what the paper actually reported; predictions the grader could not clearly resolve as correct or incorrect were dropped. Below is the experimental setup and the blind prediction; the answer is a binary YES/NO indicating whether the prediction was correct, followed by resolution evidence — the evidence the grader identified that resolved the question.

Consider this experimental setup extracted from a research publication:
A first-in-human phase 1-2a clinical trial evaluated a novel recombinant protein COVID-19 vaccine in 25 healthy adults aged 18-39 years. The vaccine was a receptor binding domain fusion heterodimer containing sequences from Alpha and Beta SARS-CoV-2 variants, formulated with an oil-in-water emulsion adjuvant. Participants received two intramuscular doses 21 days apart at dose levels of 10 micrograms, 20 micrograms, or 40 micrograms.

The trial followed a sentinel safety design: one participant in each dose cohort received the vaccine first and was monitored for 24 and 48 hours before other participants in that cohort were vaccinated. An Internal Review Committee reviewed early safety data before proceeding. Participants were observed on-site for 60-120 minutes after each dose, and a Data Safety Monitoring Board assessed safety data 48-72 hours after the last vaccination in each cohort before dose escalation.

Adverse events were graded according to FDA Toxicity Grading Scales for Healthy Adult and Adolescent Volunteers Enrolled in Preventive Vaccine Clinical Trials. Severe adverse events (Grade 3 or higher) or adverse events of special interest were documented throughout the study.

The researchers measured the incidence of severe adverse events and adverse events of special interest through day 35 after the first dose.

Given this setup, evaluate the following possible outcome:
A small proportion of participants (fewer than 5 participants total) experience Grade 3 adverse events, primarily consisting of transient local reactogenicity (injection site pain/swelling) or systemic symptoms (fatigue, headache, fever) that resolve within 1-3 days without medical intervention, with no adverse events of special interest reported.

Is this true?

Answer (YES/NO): NO